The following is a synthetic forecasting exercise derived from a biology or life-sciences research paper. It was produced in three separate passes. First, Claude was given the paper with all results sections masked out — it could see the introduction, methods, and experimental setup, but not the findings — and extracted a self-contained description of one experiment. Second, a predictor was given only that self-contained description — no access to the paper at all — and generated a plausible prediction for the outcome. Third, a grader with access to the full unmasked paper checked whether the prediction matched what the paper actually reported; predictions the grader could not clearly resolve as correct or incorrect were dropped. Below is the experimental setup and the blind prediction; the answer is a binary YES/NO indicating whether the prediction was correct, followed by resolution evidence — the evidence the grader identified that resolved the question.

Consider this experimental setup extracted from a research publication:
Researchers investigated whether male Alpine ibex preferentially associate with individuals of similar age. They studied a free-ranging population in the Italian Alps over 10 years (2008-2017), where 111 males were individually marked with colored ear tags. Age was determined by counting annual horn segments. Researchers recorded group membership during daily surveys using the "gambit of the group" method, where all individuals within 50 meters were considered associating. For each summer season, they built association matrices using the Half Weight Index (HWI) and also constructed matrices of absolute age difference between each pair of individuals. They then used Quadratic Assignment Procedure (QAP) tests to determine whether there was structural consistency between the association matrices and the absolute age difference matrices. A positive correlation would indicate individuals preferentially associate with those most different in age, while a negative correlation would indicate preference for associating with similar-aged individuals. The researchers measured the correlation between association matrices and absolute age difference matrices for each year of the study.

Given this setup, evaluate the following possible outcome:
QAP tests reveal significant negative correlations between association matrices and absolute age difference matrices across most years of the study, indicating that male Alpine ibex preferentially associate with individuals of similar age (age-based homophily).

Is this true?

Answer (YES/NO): YES